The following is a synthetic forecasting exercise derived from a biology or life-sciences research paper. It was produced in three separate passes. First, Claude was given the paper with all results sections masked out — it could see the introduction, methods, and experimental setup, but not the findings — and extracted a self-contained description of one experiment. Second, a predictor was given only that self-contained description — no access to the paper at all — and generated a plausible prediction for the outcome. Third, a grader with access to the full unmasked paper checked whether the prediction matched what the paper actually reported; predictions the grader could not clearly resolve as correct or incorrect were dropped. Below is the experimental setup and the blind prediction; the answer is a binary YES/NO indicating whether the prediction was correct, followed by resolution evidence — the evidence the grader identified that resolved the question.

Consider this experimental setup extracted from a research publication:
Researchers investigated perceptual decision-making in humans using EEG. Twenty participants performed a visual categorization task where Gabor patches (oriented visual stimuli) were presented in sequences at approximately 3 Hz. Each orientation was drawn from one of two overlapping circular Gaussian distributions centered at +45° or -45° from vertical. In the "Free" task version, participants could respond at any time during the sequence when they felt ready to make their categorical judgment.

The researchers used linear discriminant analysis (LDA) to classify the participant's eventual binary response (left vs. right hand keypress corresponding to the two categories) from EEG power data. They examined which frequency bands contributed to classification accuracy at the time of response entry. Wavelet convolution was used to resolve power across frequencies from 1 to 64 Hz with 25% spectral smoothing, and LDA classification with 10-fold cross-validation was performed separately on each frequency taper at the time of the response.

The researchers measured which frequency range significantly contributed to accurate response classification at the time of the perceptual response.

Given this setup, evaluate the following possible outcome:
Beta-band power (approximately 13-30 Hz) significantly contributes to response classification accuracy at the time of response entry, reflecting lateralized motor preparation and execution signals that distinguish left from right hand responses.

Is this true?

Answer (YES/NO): YES